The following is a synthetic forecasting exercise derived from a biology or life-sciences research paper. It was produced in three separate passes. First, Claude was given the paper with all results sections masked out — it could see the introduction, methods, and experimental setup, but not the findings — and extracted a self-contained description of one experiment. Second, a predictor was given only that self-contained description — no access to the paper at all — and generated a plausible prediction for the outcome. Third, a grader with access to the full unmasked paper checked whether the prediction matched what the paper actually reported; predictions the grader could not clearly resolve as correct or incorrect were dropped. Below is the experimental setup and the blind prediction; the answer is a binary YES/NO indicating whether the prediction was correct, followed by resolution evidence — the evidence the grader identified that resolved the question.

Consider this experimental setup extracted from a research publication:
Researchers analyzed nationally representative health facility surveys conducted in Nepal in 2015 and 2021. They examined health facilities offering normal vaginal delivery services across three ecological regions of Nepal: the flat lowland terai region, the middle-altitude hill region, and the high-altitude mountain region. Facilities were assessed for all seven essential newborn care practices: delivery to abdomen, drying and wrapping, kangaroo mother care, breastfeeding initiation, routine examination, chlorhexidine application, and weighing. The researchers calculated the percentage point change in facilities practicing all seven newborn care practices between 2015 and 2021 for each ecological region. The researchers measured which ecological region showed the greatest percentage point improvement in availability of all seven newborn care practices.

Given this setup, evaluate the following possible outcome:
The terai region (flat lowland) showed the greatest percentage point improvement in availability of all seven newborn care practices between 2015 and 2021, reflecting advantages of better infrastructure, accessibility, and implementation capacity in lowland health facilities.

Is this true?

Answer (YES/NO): NO